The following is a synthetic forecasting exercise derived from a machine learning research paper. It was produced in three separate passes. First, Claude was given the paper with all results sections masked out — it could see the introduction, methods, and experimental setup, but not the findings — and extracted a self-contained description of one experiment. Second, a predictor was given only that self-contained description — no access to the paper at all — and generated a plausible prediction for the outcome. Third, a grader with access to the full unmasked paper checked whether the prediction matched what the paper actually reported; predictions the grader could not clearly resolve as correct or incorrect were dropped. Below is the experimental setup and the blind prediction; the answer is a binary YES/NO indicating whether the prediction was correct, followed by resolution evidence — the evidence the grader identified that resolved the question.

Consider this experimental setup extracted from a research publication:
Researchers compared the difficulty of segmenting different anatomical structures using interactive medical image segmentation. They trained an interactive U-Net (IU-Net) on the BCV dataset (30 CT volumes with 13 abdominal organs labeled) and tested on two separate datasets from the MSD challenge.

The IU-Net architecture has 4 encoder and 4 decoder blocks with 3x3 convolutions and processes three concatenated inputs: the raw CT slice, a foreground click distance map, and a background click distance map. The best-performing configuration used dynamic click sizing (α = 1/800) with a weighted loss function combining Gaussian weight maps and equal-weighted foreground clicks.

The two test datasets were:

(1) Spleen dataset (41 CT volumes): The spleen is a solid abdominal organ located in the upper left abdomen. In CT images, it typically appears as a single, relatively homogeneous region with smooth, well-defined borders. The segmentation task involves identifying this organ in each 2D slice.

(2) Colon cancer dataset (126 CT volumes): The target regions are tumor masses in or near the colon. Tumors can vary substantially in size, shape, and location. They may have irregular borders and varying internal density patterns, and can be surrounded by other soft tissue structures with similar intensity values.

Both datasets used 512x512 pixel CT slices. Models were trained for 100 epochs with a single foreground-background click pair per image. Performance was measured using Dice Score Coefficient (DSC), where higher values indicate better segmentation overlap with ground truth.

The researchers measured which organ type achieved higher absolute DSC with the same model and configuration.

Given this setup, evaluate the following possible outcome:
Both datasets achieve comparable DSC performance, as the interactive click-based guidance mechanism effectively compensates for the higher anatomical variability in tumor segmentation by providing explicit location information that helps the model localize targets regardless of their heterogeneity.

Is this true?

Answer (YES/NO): YES